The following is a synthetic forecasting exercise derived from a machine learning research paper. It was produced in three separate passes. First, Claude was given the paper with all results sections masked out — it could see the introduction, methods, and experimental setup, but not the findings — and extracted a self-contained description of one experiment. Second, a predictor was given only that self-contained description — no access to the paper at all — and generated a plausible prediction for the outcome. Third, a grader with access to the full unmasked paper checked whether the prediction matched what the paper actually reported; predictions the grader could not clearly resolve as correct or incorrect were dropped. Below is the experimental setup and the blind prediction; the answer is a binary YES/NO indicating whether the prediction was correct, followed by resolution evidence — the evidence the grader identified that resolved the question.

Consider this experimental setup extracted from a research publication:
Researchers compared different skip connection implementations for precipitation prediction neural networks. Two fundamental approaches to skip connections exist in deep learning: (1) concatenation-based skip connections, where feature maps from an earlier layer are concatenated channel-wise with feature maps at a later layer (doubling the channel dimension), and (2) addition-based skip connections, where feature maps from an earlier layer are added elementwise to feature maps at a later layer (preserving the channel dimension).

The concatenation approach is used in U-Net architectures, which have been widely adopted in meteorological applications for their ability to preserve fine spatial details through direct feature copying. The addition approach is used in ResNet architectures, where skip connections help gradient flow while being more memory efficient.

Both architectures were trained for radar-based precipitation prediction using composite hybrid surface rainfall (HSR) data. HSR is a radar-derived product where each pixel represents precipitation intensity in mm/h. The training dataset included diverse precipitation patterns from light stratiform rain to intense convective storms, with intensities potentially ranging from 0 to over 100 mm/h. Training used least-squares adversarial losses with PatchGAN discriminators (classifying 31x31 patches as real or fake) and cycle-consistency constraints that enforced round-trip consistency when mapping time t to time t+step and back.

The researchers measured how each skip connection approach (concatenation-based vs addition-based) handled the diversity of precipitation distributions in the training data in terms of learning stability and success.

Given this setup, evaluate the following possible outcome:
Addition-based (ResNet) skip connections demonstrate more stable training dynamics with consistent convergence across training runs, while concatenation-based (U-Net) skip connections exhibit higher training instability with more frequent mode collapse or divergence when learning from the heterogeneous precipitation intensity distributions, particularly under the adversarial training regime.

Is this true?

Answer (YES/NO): YES